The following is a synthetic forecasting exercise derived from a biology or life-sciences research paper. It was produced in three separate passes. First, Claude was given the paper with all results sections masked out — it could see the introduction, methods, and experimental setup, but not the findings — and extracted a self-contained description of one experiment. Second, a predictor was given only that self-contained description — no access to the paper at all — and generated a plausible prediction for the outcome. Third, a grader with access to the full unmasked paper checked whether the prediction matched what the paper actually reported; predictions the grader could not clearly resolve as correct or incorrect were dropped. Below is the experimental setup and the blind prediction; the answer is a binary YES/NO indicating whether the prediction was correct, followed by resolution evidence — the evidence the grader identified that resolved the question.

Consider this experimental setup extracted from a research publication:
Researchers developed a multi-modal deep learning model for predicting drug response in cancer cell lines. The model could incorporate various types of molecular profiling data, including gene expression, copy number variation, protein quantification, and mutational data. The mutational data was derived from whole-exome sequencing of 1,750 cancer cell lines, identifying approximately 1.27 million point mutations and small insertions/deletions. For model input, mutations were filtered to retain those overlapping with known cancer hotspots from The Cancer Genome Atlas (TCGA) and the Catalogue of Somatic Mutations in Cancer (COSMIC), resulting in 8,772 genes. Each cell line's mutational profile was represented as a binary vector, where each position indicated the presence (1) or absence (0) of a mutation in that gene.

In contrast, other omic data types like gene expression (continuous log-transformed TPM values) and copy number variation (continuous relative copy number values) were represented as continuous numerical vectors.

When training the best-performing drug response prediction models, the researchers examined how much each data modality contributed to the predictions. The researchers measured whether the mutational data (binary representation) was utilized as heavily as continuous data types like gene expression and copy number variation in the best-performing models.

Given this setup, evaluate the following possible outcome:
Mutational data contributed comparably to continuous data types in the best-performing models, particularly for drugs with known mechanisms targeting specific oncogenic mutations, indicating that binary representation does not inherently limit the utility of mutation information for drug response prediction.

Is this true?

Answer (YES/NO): NO